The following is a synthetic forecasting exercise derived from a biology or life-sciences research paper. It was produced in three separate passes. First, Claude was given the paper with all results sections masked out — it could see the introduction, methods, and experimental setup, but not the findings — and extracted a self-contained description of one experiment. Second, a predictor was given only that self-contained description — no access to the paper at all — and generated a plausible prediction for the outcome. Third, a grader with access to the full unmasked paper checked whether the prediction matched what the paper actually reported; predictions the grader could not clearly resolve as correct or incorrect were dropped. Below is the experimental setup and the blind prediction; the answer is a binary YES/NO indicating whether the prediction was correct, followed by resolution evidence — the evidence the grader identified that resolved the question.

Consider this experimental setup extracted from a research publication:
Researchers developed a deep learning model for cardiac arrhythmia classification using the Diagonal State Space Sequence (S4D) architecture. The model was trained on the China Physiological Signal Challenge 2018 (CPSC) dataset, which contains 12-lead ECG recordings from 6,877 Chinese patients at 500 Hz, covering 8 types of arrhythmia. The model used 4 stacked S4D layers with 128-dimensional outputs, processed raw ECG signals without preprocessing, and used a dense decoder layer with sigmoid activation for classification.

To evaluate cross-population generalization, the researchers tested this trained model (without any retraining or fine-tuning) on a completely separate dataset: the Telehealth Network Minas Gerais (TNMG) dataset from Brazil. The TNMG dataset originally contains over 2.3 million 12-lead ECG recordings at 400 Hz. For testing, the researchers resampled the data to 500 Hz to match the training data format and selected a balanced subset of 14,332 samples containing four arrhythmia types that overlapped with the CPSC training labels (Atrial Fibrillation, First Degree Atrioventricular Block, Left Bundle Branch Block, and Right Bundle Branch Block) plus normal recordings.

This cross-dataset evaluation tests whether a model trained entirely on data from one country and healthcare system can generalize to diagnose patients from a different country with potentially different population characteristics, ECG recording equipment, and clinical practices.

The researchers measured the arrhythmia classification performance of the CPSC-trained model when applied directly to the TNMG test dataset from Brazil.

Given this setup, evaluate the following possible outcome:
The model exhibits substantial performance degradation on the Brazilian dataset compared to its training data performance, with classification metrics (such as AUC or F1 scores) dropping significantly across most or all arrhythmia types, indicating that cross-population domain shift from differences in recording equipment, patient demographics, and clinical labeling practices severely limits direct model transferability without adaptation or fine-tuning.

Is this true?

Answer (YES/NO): NO